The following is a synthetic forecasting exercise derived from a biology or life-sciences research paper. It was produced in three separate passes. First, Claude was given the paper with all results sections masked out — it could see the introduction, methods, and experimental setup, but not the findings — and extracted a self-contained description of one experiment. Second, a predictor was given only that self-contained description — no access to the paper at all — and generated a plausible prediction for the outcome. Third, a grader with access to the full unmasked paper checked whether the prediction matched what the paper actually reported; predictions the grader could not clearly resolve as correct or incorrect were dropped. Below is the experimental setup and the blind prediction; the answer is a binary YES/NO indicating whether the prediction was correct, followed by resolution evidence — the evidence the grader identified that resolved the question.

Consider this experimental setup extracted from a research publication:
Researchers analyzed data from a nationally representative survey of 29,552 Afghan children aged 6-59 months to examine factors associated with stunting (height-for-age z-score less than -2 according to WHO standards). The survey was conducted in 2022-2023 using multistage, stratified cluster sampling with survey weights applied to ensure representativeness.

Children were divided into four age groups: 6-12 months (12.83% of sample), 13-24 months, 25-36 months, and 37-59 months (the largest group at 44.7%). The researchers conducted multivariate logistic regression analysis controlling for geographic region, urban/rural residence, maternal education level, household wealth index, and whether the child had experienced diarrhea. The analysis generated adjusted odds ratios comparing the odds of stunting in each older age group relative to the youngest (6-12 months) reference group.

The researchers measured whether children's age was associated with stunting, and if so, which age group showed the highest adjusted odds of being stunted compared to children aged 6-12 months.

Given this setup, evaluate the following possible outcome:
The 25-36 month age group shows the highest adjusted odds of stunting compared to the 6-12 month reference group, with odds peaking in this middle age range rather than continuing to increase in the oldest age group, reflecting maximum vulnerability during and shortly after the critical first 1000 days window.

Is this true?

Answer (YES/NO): YES